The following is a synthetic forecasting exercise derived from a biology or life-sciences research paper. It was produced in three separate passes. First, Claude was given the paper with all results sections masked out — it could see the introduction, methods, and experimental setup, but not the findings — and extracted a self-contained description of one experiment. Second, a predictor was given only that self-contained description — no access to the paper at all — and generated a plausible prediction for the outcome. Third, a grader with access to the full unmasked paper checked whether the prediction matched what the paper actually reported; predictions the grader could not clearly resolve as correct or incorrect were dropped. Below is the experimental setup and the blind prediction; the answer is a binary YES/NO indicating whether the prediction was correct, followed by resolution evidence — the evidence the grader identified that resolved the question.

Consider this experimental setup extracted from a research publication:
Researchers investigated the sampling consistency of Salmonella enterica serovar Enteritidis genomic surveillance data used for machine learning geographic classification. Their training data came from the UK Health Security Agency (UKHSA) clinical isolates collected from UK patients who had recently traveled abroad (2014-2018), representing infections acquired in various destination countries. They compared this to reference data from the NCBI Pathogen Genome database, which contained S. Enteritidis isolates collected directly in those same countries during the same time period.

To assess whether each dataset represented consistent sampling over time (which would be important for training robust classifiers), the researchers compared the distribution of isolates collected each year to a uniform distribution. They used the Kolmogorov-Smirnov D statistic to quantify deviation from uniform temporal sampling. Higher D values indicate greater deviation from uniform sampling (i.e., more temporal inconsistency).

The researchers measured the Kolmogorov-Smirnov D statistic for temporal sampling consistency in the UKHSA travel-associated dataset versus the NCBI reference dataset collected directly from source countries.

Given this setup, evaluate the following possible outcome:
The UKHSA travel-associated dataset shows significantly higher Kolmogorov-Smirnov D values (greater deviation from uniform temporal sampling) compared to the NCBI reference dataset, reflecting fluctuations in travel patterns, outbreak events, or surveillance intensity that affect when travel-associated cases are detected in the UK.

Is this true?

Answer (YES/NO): NO